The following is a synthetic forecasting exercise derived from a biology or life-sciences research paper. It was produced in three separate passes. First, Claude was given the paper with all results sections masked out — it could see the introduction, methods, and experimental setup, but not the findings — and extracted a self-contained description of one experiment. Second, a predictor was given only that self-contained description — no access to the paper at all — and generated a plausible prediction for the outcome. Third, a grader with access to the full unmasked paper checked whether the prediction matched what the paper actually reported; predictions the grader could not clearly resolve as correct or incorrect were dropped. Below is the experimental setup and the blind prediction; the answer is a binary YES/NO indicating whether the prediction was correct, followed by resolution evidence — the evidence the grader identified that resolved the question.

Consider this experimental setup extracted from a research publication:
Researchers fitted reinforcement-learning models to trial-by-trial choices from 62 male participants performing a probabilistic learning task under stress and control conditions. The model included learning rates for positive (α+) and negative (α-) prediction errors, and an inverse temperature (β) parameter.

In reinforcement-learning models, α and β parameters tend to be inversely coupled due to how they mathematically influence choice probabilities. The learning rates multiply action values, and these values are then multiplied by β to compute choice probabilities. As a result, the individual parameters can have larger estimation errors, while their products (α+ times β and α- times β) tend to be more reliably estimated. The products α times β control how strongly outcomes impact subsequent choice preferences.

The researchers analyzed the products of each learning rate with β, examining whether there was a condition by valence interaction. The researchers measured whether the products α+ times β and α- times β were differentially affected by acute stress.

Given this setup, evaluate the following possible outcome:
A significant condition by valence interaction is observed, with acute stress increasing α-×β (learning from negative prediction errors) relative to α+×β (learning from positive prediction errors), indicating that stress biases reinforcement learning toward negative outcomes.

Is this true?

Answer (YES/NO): NO